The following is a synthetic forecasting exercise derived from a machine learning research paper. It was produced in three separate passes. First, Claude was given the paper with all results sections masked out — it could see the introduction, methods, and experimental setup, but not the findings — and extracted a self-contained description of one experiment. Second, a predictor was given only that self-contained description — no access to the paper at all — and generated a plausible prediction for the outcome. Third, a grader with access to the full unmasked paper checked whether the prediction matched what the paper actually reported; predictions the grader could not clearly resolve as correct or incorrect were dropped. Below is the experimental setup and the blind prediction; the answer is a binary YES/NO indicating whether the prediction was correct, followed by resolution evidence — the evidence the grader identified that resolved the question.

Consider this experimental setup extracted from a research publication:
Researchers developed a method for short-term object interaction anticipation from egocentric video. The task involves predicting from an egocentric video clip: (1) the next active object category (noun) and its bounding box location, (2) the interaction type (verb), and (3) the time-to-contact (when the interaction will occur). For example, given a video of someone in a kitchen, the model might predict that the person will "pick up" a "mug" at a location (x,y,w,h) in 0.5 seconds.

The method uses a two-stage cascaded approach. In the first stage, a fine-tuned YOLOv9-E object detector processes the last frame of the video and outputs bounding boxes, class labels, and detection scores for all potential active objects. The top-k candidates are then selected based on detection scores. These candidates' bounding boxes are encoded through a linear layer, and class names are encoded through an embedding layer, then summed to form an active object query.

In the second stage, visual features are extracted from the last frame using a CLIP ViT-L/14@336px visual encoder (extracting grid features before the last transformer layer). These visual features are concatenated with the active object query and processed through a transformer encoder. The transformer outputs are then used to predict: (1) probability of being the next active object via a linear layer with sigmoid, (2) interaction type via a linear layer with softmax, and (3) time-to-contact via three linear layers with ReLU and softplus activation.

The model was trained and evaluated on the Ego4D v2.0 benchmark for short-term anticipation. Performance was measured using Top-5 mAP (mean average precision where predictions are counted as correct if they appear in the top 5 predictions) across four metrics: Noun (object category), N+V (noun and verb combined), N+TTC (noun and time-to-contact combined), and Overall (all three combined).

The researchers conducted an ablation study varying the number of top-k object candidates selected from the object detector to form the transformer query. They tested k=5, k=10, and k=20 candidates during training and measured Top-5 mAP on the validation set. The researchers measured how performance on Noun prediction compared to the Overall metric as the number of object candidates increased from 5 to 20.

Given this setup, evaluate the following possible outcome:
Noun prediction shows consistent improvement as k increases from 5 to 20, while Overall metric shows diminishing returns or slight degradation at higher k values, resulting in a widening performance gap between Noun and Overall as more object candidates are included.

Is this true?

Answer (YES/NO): YES